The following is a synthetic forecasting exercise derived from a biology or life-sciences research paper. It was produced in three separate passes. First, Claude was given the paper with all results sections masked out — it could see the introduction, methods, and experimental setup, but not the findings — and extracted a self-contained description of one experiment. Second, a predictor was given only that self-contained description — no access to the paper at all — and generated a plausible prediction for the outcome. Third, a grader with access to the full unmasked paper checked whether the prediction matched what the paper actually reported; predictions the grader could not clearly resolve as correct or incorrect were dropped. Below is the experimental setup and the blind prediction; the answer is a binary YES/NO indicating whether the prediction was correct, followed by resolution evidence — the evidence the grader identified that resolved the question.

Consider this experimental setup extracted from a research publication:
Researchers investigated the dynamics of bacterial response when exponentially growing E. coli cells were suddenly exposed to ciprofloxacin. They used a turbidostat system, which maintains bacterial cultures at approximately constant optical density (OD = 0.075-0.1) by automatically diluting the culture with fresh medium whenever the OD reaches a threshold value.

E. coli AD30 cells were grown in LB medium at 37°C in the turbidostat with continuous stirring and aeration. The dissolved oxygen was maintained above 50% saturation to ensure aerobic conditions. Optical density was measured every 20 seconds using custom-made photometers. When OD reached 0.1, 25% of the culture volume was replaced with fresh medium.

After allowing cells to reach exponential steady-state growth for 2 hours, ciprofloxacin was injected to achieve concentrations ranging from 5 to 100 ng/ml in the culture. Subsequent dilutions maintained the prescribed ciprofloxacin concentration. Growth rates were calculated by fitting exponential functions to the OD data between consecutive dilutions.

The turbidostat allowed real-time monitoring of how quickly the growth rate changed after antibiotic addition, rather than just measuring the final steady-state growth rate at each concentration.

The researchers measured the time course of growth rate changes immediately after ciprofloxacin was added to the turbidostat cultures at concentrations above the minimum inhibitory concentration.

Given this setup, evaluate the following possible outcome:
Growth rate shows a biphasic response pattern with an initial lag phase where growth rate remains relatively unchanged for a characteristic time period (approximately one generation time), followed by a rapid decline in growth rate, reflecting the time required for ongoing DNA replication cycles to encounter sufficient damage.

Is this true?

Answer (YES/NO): NO